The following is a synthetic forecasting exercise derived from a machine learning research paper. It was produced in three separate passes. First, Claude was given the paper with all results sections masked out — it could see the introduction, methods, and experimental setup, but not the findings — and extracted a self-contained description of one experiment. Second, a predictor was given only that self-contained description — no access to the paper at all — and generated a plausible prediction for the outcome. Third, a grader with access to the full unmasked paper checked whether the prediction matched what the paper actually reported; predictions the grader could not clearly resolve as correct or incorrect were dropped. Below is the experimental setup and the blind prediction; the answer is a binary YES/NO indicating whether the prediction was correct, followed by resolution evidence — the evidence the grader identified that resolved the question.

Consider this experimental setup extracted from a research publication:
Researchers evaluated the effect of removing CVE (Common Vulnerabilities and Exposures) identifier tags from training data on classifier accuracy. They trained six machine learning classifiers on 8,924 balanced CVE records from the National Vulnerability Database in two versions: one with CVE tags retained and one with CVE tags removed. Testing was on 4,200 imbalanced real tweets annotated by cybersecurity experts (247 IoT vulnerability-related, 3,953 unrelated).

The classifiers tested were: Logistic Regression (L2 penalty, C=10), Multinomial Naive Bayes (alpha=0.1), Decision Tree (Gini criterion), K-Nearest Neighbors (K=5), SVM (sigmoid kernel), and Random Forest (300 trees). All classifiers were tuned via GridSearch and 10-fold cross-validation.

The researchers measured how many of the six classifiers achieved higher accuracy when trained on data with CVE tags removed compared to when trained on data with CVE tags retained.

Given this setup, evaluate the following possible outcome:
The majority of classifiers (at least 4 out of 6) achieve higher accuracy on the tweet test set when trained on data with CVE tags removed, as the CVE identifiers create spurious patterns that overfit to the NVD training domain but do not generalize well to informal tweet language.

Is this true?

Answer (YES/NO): YES